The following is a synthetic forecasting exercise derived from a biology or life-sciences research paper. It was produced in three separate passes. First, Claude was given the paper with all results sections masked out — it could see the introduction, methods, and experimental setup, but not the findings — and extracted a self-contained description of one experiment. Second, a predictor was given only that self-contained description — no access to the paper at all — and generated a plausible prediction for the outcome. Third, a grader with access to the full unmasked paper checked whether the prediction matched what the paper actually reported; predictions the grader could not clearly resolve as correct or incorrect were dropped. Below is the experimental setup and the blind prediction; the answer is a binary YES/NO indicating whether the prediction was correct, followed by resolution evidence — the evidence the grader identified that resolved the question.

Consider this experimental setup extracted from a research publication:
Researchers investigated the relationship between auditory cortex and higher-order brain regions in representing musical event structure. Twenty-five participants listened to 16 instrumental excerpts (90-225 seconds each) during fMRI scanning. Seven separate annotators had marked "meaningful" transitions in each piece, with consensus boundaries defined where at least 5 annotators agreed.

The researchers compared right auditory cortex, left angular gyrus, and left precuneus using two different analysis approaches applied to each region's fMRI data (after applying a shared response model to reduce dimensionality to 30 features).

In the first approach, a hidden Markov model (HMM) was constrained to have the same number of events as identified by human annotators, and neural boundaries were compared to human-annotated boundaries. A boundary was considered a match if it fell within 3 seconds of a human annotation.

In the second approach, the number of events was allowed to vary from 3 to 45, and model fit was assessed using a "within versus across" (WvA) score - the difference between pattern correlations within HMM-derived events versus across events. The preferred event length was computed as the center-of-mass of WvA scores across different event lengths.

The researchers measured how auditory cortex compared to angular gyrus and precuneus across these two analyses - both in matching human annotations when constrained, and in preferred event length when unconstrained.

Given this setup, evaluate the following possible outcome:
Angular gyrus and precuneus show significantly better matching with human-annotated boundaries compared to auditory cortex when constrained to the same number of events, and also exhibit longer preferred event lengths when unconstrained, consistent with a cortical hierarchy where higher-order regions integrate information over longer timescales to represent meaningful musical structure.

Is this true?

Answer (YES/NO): NO